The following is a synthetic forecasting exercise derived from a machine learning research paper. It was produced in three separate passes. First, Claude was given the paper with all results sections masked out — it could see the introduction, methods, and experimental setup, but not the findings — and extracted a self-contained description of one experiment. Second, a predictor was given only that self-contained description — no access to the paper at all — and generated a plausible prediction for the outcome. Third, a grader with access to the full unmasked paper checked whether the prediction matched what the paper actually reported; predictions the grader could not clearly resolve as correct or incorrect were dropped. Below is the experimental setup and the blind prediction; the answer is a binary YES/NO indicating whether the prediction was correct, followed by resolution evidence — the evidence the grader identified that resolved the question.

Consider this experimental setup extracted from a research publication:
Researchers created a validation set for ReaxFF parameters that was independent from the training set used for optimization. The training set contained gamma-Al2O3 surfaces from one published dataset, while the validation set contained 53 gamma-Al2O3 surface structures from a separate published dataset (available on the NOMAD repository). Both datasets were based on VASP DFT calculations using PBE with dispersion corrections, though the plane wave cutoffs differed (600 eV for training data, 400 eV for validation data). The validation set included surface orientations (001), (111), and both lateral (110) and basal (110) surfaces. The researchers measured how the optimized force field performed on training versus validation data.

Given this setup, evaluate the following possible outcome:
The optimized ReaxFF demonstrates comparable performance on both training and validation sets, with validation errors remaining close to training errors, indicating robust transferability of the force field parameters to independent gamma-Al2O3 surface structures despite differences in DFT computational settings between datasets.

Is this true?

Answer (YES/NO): YES